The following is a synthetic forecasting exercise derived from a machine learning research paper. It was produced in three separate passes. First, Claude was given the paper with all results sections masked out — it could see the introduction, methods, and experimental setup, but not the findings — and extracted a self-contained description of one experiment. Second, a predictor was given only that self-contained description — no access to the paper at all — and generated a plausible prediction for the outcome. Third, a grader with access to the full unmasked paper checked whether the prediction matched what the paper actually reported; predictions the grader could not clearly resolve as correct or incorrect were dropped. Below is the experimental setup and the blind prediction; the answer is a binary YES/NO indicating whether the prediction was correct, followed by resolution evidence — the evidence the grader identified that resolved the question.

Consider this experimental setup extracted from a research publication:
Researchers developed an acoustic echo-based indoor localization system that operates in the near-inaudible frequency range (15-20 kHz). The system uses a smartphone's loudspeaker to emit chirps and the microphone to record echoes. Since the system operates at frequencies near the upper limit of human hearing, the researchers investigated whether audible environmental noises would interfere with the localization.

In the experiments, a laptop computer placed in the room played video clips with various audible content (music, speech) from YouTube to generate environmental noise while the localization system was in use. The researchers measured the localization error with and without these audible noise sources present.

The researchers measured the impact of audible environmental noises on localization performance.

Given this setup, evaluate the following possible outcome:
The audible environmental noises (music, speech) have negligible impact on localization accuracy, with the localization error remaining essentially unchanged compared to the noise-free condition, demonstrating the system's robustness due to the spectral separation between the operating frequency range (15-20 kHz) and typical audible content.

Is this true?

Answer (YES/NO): YES